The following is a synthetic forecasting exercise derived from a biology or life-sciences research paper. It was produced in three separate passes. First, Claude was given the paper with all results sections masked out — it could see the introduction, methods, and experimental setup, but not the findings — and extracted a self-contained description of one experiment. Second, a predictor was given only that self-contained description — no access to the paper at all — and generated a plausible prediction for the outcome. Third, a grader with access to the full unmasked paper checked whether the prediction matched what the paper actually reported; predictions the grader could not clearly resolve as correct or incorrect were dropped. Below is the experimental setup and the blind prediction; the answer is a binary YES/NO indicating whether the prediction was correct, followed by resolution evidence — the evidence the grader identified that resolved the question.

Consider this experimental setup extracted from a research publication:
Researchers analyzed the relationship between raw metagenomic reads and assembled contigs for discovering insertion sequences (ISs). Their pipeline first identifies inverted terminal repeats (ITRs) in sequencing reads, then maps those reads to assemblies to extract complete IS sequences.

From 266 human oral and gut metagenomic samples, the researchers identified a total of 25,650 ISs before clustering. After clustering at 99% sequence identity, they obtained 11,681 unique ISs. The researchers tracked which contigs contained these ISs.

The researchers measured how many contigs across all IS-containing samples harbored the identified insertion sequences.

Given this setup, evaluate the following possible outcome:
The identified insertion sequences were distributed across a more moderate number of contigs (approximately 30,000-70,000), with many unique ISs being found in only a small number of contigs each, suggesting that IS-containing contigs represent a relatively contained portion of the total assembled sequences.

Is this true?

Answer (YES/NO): NO